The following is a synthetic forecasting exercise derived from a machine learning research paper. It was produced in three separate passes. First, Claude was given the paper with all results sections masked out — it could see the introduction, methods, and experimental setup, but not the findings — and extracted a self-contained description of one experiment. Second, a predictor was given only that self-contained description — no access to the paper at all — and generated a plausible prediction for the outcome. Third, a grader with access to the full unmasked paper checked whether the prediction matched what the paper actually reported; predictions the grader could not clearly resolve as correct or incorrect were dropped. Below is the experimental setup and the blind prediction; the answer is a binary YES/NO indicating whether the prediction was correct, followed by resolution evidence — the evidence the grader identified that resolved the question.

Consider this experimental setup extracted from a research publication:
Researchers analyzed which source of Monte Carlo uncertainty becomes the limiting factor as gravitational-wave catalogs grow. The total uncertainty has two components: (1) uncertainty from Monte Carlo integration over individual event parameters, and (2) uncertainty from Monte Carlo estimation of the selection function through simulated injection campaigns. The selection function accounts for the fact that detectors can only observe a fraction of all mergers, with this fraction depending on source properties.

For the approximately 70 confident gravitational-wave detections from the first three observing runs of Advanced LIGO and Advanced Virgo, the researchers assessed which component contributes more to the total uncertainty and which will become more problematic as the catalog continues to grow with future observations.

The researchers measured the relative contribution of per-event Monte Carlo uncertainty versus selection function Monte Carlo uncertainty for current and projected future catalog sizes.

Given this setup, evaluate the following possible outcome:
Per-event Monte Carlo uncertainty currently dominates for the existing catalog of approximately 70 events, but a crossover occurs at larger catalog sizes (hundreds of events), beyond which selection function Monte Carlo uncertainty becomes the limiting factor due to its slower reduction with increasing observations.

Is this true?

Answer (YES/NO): NO